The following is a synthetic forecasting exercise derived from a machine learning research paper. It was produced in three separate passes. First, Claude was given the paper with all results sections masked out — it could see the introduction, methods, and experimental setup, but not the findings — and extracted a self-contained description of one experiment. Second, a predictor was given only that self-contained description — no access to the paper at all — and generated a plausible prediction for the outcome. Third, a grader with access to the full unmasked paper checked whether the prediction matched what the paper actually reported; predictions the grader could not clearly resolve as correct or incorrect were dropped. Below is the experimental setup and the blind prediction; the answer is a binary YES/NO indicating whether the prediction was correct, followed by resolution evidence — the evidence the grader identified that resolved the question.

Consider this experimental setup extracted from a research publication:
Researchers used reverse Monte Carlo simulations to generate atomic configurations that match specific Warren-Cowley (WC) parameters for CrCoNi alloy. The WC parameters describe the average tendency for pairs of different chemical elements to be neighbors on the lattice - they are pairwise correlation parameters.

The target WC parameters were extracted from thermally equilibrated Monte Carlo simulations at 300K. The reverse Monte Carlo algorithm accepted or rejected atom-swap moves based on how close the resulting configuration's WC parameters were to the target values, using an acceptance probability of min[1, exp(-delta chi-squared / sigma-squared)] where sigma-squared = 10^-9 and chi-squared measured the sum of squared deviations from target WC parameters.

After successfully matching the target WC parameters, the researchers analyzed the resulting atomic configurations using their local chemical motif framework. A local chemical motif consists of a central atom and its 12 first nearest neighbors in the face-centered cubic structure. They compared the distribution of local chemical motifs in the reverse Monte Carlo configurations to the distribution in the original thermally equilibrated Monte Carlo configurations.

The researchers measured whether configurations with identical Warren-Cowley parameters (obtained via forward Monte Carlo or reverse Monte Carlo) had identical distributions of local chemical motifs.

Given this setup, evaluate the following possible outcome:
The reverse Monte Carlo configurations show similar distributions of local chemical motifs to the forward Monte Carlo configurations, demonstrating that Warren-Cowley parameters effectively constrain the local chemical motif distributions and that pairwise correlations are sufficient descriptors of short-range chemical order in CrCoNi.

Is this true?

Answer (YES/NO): NO